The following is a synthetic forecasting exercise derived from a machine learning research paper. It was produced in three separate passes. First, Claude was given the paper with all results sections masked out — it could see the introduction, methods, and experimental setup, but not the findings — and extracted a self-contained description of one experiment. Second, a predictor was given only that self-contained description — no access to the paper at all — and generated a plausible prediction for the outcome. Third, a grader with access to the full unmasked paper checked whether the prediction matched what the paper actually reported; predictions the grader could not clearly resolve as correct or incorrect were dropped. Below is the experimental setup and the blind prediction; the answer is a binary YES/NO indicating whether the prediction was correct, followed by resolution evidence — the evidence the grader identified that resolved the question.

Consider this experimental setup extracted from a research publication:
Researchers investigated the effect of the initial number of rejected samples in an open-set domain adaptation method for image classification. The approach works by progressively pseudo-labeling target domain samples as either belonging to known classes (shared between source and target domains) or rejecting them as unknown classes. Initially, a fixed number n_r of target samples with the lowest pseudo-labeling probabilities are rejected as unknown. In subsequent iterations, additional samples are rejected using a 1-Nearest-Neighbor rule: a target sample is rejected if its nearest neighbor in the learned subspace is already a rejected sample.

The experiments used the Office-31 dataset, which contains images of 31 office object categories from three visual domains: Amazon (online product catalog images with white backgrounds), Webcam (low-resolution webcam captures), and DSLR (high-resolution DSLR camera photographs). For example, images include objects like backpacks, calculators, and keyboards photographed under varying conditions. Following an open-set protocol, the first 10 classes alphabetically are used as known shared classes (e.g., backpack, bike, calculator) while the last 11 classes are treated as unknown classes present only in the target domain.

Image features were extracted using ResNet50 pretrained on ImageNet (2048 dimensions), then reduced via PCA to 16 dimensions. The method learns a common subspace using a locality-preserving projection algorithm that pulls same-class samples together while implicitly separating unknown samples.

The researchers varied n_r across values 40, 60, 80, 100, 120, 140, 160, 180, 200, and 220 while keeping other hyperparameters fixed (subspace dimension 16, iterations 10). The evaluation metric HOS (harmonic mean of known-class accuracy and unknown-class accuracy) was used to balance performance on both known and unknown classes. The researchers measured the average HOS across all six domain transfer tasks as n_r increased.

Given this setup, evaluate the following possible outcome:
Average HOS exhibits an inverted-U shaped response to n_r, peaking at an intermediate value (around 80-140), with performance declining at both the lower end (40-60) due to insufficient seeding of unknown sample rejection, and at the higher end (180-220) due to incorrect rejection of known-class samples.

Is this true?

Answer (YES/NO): NO